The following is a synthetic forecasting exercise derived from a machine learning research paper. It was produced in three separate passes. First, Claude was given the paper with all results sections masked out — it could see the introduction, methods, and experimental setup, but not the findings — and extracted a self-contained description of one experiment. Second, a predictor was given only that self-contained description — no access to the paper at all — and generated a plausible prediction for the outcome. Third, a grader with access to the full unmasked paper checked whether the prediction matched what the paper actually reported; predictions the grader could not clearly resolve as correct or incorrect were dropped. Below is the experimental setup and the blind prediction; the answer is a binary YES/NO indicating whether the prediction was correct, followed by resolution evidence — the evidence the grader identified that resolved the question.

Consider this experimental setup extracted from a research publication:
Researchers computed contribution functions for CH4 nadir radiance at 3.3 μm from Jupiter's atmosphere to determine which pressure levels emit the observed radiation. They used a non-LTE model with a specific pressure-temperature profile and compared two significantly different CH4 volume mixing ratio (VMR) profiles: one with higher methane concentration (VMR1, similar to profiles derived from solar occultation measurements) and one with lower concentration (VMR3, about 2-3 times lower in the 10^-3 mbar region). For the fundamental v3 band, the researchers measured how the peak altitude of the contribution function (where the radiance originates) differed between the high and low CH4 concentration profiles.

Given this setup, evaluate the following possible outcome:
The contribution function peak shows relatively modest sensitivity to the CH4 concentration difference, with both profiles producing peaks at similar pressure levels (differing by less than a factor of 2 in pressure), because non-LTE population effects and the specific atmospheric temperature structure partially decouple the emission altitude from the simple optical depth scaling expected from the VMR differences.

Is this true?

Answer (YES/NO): NO